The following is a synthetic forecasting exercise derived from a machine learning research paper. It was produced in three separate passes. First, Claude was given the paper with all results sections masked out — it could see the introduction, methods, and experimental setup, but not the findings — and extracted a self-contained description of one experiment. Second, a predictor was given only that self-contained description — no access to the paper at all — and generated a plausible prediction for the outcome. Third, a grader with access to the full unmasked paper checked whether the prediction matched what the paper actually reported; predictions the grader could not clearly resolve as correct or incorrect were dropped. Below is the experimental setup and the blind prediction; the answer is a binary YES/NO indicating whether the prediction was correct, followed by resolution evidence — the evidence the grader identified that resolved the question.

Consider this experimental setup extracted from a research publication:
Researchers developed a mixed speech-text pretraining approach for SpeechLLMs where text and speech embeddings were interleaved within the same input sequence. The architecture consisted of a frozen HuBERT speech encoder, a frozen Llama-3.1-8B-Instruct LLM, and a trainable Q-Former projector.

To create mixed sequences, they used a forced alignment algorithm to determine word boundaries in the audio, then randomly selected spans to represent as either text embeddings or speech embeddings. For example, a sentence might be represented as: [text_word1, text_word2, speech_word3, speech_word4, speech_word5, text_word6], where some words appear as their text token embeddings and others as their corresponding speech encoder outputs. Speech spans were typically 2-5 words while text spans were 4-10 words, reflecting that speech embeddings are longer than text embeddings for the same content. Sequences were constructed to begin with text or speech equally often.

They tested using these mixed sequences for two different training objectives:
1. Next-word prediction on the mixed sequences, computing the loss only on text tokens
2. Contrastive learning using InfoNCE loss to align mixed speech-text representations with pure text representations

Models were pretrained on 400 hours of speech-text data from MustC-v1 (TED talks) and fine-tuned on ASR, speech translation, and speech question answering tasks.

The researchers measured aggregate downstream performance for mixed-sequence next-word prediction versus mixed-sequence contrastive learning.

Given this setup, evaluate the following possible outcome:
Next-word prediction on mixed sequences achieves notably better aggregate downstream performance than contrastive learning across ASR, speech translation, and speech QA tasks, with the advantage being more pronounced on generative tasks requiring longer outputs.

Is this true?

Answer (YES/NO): NO